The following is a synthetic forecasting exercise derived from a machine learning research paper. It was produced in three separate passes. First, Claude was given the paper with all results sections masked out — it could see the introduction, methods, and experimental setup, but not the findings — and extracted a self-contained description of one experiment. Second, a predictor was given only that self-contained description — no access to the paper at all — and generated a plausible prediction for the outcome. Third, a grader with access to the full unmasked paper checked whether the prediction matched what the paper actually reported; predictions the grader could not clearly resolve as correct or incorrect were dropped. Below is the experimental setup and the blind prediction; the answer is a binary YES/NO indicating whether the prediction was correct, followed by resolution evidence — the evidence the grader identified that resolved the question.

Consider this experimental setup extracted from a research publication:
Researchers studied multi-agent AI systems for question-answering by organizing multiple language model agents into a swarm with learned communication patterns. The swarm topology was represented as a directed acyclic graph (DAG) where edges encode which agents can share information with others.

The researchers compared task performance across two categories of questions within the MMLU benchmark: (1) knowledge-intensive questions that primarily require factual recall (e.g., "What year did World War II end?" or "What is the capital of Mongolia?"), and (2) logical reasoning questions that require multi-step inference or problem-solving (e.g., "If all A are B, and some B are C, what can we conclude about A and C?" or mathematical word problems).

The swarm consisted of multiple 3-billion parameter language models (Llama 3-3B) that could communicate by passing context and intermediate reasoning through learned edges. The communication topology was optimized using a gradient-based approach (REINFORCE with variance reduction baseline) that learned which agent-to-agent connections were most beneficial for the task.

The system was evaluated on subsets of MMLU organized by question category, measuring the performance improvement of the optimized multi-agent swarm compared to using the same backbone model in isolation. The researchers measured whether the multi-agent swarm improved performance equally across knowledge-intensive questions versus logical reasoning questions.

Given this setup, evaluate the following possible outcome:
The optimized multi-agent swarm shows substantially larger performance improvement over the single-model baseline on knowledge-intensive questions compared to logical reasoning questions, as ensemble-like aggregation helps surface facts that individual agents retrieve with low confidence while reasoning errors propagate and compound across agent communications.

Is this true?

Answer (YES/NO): NO